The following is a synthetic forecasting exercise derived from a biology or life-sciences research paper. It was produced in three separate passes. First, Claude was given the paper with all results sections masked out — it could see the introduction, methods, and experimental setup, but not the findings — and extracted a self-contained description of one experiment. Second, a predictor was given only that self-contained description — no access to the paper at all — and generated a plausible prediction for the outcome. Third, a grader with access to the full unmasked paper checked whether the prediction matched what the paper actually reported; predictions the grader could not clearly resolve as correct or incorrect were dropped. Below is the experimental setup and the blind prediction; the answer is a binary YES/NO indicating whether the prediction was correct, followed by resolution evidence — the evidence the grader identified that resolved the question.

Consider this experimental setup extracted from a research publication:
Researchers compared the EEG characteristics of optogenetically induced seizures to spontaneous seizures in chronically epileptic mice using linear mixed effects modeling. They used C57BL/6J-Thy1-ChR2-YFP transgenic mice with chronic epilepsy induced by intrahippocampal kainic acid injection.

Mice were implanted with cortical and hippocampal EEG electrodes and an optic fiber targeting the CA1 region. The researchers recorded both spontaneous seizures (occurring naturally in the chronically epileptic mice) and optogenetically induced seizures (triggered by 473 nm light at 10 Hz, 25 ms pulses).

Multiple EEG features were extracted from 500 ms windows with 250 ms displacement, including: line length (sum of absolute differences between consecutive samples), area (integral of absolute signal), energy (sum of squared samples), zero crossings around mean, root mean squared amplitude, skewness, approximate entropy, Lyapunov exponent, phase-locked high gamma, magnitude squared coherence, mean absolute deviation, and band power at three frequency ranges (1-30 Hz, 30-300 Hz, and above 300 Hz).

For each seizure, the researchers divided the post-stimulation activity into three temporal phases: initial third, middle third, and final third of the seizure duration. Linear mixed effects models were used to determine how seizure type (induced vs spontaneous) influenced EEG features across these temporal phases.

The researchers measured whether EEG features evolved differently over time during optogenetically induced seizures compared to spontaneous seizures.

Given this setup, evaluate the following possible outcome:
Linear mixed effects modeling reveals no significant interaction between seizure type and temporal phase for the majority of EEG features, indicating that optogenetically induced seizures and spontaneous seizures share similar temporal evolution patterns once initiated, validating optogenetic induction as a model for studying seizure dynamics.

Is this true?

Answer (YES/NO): NO